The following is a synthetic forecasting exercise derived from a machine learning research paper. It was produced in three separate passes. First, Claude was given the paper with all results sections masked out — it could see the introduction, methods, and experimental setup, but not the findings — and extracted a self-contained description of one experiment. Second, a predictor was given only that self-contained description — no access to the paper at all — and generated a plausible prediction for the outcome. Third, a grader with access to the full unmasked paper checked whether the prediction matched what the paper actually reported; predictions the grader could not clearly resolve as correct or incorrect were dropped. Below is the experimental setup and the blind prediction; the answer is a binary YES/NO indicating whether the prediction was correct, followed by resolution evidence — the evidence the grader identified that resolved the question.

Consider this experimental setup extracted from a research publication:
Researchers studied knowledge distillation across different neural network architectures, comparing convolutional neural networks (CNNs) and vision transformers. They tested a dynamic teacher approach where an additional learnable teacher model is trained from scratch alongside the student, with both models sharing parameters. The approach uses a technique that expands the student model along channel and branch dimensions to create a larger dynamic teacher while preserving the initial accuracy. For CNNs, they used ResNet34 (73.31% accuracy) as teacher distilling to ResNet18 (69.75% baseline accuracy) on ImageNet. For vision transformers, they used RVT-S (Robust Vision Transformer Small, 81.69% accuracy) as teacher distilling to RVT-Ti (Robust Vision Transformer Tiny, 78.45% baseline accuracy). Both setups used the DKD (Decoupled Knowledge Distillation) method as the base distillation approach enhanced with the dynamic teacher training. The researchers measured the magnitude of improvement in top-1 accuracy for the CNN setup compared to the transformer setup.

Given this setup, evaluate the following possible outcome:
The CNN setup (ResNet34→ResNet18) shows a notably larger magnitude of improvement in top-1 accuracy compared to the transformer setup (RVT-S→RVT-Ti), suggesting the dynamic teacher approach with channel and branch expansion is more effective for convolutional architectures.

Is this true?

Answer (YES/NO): NO